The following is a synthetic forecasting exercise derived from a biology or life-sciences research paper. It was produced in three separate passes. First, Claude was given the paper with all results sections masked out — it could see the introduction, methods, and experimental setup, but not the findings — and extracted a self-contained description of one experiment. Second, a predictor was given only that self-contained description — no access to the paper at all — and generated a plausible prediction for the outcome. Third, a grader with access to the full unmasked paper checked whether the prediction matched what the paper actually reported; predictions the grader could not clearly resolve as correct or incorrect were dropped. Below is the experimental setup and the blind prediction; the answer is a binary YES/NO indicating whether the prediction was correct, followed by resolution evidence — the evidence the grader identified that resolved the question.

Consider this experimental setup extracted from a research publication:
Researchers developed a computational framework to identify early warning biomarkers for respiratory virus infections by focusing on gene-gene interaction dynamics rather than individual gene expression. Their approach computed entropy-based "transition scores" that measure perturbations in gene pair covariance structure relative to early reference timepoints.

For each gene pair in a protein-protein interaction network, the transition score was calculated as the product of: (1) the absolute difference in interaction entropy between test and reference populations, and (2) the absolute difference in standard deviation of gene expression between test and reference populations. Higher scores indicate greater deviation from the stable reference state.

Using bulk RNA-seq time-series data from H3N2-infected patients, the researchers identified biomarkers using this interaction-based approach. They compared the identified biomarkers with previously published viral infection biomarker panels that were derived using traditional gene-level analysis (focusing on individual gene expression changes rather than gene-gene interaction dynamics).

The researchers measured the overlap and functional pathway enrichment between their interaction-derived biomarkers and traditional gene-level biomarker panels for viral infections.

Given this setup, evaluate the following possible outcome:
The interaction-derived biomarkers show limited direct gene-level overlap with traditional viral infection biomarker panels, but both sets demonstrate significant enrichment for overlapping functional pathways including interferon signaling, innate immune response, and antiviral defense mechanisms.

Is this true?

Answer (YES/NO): NO